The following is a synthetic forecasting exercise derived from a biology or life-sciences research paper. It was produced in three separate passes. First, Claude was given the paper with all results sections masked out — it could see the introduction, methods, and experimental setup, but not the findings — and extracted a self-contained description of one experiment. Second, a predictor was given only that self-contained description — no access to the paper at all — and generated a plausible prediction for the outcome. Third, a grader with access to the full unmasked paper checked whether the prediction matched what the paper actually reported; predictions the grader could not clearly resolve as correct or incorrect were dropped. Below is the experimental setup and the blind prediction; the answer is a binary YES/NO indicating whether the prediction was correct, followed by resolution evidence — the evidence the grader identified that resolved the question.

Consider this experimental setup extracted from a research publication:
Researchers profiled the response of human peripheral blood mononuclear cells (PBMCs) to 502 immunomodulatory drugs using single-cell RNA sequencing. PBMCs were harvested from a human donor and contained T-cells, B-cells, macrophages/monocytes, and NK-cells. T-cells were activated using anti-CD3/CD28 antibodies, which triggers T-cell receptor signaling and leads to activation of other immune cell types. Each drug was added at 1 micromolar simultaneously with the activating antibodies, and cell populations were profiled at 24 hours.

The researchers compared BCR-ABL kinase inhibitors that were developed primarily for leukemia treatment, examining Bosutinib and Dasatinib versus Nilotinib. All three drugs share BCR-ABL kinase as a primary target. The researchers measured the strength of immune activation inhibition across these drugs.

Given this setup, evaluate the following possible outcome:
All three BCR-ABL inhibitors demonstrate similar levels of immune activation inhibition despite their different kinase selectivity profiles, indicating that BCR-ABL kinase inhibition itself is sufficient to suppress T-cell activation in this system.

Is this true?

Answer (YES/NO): NO